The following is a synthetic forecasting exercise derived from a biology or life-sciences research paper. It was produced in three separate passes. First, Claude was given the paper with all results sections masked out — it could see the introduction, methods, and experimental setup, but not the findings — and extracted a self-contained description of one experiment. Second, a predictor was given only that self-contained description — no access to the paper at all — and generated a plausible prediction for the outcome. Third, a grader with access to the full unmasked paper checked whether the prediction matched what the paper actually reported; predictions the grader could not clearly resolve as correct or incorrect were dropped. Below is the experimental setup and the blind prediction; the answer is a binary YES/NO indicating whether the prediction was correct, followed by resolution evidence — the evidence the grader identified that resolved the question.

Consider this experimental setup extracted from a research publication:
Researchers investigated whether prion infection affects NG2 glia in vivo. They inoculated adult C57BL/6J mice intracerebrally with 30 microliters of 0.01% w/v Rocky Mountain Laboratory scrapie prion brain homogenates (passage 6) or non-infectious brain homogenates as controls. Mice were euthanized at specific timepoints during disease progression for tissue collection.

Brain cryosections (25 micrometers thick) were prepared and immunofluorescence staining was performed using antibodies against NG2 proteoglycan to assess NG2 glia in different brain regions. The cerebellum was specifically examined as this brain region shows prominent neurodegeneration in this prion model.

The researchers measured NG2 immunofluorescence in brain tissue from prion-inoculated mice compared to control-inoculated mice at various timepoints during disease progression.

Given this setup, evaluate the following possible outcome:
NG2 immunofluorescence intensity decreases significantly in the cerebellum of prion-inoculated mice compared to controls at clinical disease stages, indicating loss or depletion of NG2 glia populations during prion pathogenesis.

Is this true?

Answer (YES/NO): NO